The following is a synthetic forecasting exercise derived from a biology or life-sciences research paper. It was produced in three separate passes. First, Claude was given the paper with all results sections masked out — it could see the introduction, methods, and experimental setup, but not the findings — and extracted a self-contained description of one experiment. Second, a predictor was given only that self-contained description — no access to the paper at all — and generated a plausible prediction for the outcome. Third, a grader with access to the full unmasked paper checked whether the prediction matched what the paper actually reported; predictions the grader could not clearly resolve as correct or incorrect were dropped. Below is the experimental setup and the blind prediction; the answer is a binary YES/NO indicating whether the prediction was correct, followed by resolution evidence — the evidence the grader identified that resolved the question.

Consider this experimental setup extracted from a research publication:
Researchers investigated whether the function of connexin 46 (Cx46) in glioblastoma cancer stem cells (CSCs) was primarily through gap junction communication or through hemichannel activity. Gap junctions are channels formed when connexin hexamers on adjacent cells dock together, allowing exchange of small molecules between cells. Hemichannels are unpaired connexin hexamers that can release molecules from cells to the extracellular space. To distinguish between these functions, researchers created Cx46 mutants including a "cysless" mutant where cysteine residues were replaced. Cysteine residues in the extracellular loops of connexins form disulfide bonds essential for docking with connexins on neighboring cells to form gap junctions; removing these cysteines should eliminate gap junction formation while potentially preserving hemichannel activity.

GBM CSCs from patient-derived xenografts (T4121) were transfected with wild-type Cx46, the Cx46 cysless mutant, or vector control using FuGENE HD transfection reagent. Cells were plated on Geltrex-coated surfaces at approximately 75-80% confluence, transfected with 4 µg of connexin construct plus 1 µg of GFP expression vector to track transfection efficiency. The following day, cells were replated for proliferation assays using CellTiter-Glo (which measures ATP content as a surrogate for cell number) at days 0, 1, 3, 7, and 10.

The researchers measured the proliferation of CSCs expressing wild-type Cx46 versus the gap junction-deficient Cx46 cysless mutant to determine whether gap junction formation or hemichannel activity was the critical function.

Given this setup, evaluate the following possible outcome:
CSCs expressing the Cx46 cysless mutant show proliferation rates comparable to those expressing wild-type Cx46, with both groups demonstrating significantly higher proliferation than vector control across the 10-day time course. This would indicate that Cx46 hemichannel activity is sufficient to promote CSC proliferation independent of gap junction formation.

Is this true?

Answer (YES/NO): NO